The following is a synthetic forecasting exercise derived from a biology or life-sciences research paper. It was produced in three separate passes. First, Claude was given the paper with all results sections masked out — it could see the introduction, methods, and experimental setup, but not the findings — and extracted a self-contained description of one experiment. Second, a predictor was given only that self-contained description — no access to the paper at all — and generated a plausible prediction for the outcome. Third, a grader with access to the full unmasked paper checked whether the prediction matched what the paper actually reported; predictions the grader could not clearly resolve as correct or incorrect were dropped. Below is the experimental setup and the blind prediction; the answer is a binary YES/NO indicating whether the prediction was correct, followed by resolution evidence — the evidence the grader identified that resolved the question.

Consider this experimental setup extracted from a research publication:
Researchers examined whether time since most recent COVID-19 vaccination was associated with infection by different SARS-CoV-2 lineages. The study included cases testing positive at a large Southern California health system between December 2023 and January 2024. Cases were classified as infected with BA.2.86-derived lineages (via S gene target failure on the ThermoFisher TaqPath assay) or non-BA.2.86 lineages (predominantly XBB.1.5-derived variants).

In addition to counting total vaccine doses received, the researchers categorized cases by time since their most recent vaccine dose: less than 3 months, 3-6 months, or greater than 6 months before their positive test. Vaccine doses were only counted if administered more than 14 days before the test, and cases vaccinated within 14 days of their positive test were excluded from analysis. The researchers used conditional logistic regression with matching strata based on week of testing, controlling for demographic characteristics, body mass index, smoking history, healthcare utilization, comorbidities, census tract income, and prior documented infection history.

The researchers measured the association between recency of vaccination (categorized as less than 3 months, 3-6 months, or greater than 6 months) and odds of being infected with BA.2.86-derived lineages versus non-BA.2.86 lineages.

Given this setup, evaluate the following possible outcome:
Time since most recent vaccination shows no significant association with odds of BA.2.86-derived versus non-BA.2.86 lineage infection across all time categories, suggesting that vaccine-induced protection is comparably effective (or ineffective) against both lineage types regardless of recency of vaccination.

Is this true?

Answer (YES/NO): YES